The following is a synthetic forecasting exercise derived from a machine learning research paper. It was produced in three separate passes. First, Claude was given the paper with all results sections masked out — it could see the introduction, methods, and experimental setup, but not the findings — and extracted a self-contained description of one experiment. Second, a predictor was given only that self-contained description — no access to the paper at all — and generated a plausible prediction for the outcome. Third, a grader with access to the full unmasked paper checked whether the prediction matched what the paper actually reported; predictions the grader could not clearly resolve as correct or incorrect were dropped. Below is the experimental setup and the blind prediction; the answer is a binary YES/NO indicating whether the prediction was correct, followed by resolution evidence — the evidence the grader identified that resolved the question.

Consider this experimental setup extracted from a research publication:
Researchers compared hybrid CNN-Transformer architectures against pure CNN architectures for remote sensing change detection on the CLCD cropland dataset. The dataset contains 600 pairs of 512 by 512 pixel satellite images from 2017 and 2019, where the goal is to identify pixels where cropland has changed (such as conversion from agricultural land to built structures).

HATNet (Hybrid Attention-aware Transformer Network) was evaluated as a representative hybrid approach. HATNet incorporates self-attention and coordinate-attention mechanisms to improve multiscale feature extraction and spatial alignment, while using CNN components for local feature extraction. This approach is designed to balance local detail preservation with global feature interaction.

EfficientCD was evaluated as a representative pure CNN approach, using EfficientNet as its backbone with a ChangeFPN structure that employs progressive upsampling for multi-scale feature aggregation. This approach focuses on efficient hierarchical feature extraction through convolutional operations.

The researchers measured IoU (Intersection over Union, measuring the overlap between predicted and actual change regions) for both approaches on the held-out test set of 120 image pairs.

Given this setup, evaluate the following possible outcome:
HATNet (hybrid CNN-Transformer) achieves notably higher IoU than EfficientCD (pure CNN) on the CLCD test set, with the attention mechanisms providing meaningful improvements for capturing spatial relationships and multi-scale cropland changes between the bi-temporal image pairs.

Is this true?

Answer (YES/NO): NO